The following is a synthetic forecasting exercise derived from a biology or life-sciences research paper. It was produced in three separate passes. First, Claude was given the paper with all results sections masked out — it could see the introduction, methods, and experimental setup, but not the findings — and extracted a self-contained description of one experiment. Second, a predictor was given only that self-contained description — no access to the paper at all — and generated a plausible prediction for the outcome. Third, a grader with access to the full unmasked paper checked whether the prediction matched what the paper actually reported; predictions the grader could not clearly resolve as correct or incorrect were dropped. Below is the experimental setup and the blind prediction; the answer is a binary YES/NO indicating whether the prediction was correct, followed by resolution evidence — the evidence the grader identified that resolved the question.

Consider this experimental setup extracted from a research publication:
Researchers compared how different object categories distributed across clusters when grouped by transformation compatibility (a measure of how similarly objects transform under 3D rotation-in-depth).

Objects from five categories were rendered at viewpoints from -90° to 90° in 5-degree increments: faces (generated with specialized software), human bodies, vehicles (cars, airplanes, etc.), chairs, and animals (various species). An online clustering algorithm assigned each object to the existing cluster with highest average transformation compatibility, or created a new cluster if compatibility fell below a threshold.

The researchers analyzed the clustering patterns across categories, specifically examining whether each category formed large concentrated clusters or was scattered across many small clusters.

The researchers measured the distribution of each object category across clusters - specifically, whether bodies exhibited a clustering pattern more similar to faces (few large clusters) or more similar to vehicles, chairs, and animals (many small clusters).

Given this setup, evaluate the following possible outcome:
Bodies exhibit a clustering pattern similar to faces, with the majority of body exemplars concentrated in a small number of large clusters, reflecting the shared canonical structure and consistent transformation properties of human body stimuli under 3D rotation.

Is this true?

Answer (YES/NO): YES